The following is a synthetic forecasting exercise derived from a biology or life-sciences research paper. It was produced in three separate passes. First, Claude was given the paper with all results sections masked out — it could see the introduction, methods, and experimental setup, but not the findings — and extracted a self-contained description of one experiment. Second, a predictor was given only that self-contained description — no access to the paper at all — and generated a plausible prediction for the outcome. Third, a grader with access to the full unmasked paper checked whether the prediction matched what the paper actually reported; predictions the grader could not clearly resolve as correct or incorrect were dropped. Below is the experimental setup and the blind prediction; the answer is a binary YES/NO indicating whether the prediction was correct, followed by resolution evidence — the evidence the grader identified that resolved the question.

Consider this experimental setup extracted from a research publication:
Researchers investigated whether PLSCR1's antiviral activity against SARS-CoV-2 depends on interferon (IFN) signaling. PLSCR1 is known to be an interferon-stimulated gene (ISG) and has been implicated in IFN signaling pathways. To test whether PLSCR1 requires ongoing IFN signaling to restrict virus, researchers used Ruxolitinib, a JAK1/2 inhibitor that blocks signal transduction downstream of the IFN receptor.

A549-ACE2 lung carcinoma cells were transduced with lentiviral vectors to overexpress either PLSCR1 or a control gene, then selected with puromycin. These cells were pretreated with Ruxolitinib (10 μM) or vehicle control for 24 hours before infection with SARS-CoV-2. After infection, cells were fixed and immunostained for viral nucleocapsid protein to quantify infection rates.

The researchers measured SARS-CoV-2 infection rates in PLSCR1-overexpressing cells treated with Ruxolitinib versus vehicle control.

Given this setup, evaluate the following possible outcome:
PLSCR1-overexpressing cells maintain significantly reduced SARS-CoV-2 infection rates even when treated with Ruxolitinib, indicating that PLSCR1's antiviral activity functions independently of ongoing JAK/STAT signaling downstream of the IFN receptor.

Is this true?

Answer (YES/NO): YES